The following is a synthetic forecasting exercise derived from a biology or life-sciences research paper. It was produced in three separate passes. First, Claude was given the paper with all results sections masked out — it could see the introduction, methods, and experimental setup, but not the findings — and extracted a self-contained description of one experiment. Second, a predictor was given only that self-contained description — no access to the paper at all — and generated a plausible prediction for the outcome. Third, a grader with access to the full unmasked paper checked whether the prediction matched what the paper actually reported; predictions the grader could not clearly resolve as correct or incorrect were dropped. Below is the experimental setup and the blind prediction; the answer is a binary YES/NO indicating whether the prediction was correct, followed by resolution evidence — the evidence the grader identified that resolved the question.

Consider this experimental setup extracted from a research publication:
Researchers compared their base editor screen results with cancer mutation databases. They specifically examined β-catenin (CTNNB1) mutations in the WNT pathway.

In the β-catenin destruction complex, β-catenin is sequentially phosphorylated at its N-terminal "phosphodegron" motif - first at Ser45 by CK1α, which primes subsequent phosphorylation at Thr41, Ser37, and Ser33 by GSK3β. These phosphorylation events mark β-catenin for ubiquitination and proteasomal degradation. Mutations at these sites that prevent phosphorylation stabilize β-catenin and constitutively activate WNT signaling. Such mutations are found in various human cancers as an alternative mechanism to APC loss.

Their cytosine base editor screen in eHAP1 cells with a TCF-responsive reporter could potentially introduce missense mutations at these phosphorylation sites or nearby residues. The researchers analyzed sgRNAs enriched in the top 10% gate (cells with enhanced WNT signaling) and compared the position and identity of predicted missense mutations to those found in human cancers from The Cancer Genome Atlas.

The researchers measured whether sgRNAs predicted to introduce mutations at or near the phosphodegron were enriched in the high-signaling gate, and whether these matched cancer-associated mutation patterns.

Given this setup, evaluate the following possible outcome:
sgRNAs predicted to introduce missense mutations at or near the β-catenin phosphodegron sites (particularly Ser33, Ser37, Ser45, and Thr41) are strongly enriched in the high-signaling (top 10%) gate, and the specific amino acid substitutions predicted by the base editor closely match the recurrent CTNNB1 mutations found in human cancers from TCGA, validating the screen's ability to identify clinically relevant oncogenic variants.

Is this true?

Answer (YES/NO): YES